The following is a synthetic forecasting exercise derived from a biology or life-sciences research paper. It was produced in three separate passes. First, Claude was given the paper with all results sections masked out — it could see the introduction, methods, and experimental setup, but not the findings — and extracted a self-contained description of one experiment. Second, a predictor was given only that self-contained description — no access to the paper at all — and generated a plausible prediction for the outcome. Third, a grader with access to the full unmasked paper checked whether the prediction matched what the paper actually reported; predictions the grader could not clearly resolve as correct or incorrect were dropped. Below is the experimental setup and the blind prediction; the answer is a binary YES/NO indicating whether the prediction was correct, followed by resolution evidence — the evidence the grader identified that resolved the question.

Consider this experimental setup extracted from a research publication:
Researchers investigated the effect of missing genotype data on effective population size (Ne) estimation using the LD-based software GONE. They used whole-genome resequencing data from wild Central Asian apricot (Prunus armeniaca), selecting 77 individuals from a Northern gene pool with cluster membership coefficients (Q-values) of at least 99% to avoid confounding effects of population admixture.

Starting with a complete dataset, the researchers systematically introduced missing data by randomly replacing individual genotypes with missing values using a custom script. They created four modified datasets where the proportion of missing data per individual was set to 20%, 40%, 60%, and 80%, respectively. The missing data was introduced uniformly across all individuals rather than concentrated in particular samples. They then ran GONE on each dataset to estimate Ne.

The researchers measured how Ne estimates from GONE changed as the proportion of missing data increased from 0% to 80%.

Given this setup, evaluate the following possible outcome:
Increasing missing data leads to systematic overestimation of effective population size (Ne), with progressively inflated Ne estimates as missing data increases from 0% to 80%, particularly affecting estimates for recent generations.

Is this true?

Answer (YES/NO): NO